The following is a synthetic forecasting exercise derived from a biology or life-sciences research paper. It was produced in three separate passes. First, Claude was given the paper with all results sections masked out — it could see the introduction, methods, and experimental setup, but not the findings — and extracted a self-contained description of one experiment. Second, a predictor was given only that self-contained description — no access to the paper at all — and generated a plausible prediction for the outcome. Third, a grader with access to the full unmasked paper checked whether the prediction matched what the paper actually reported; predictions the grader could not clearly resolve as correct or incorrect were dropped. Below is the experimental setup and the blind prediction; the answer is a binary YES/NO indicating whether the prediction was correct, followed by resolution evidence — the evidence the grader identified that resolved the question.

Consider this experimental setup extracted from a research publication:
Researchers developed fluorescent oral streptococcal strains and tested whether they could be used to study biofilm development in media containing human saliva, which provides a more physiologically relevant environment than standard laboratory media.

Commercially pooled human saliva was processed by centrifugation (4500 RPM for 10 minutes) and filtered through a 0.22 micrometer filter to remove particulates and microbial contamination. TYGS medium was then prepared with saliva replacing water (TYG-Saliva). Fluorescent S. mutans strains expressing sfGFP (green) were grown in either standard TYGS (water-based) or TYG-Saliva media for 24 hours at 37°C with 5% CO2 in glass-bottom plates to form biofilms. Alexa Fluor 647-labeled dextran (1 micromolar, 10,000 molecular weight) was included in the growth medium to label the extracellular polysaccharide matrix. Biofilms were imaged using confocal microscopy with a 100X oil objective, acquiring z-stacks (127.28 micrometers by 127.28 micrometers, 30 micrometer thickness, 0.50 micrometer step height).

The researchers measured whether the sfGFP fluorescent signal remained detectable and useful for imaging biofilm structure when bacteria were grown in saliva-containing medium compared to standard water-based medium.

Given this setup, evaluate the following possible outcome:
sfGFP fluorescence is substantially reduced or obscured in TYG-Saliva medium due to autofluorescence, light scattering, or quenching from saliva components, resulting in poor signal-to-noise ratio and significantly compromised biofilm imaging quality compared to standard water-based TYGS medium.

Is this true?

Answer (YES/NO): NO